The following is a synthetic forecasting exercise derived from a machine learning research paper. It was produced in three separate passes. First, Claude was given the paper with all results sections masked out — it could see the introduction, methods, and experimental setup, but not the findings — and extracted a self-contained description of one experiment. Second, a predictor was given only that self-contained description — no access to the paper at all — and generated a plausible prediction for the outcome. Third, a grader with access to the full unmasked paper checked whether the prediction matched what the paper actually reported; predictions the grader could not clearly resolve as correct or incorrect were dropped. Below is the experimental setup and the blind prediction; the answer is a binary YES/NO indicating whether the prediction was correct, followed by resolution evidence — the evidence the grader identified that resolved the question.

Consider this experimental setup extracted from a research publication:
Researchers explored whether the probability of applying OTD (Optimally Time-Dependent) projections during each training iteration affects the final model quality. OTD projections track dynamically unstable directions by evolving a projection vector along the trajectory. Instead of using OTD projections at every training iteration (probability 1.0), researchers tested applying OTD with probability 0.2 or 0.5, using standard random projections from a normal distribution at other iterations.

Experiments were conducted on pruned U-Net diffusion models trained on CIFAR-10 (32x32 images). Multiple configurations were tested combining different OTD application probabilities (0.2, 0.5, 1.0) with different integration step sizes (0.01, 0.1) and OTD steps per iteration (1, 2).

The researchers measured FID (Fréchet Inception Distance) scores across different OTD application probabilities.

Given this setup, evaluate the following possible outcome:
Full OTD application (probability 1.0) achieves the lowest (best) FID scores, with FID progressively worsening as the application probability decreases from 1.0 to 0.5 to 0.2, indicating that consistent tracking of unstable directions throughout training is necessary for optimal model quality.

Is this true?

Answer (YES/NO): NO